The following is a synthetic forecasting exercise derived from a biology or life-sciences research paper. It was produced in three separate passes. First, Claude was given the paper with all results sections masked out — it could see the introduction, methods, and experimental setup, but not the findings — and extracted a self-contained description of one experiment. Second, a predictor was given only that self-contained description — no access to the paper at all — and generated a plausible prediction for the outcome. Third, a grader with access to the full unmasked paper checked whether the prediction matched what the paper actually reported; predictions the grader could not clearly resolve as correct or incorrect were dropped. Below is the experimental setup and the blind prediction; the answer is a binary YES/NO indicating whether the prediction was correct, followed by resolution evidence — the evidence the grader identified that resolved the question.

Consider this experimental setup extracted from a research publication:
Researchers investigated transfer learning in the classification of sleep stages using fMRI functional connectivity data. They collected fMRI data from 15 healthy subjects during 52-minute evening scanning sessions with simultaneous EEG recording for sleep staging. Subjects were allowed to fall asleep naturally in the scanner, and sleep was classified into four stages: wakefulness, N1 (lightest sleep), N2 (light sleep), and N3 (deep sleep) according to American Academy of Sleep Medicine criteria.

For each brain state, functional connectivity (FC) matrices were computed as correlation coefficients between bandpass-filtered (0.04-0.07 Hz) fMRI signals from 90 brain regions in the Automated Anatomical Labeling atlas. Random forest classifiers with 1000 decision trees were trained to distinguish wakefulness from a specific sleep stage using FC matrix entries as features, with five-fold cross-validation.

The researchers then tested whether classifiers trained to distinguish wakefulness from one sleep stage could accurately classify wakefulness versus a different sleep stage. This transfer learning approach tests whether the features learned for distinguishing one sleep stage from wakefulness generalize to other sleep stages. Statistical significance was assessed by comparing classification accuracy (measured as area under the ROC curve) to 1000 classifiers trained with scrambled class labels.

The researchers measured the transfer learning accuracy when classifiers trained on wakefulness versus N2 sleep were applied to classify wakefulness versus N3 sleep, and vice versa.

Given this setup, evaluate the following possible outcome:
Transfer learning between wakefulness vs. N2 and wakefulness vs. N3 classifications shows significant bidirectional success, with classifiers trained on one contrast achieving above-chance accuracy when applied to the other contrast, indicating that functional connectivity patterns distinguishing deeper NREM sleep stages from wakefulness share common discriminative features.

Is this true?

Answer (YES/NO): YES